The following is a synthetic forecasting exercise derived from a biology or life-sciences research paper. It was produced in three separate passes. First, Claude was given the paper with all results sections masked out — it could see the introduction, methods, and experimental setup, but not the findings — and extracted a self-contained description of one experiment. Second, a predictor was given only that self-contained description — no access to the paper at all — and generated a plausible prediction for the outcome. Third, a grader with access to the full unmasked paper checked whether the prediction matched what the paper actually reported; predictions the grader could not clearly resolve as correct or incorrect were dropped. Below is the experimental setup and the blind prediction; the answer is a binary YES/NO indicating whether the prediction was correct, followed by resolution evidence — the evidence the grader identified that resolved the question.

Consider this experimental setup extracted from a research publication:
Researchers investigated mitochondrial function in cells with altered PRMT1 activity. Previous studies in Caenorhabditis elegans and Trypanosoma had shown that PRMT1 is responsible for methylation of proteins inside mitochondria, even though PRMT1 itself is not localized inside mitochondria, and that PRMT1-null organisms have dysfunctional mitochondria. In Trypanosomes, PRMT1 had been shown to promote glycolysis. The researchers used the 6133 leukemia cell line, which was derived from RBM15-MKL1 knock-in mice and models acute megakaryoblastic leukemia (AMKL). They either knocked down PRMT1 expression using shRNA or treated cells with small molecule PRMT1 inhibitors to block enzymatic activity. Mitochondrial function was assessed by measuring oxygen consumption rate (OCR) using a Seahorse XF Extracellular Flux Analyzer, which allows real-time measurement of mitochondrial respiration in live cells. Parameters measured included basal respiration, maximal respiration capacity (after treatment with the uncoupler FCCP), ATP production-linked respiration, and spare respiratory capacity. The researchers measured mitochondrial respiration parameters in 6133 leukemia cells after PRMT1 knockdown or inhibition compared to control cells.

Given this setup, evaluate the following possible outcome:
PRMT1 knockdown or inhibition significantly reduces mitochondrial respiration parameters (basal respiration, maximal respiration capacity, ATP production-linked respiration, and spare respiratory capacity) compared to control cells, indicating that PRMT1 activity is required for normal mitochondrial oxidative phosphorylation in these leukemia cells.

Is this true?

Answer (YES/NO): NO